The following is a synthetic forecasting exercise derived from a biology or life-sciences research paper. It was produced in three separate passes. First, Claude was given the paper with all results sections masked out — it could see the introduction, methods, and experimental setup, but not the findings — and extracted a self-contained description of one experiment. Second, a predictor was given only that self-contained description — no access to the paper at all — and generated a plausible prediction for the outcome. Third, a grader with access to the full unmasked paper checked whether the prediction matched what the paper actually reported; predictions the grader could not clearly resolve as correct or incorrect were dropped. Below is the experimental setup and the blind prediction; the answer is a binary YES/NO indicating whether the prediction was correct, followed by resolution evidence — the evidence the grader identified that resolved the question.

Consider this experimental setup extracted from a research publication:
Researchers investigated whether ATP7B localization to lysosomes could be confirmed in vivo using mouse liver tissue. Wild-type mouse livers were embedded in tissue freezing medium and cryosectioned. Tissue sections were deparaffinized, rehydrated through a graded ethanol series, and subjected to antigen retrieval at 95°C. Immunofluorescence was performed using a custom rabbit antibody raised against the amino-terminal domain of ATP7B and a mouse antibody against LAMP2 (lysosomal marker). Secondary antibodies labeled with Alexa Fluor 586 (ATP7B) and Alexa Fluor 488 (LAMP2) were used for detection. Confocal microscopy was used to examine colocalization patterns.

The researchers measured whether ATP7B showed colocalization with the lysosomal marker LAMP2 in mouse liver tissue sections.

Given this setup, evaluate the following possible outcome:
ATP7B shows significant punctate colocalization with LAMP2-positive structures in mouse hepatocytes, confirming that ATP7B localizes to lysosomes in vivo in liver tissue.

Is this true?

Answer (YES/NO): YES